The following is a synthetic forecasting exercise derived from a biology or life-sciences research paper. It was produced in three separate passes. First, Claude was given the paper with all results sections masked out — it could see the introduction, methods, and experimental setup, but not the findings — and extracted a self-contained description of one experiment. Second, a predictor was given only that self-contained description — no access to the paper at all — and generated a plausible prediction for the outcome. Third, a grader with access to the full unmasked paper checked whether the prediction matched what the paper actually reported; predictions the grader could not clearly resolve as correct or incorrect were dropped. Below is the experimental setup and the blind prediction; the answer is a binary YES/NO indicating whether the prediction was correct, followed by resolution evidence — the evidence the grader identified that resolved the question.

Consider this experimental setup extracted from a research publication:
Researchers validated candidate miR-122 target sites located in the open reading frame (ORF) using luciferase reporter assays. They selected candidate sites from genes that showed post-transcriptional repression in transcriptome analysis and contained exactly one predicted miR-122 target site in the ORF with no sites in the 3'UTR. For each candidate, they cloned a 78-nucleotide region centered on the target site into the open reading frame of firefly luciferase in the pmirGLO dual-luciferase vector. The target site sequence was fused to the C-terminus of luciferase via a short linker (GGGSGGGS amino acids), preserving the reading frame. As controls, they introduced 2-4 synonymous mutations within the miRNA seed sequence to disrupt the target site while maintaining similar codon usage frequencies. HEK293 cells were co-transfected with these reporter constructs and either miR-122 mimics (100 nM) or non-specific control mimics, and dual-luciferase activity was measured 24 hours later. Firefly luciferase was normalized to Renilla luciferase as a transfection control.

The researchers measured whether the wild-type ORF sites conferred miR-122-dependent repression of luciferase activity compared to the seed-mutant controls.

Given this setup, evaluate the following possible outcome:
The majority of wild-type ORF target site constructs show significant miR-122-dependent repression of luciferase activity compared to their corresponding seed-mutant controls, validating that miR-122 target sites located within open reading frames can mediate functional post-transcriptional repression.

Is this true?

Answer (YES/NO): NO